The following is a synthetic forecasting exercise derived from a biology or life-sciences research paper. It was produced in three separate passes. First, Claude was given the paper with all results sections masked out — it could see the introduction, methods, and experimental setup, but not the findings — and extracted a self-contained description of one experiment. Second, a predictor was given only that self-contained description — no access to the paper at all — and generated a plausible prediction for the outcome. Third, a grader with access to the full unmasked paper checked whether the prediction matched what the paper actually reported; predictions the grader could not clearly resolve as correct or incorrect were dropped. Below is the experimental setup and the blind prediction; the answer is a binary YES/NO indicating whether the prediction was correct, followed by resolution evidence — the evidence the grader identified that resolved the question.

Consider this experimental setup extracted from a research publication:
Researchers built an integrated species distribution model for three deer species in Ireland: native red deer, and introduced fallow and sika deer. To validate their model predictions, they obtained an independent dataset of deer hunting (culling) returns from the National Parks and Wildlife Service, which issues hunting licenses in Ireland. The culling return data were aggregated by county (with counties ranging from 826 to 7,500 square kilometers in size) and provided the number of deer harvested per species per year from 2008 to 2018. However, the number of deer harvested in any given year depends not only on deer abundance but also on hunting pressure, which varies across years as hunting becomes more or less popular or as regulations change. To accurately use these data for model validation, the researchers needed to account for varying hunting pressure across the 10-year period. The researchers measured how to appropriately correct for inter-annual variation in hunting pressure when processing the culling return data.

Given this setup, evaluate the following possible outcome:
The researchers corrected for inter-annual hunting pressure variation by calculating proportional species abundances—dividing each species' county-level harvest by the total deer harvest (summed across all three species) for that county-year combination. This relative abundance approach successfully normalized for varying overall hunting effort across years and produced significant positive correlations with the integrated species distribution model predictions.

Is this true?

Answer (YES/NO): NO